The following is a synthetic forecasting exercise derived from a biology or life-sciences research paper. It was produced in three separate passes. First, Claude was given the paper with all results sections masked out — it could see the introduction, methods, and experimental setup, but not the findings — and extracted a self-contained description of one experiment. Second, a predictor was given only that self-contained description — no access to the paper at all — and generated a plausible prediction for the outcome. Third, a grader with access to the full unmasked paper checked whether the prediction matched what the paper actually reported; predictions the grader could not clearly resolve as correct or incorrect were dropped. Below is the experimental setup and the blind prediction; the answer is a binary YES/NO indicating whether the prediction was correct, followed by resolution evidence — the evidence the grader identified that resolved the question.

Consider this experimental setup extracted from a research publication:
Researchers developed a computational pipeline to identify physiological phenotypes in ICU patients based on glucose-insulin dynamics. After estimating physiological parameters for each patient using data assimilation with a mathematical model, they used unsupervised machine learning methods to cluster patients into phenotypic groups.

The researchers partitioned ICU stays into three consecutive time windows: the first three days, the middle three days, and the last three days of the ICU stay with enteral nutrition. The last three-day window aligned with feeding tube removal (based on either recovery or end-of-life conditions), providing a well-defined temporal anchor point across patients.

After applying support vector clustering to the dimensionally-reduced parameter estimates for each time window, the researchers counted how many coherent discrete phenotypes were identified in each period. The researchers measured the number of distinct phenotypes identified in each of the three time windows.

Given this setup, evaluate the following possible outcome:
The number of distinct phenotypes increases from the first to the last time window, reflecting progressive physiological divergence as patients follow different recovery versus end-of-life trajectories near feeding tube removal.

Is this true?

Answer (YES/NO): NO